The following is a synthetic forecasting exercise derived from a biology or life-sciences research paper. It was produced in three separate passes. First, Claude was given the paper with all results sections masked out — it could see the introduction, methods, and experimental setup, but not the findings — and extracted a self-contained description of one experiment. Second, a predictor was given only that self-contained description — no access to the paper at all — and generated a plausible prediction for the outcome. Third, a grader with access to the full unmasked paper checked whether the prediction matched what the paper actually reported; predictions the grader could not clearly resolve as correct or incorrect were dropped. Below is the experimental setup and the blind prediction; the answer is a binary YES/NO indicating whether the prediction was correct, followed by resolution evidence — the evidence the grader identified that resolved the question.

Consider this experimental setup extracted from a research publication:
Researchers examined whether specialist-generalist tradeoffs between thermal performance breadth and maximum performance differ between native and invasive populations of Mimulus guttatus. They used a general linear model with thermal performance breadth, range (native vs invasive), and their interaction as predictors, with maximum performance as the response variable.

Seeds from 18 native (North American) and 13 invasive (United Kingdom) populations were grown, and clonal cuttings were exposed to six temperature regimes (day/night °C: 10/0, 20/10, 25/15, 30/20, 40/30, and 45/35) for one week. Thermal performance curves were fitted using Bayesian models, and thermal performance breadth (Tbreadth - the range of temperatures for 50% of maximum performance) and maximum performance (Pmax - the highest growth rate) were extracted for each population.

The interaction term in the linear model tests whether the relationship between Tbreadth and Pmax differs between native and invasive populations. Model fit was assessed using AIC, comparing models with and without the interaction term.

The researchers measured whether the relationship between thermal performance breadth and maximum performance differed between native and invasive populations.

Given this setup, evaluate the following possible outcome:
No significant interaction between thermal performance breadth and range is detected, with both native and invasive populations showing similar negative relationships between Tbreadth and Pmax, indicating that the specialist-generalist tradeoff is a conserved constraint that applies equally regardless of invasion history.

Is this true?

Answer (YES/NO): YES